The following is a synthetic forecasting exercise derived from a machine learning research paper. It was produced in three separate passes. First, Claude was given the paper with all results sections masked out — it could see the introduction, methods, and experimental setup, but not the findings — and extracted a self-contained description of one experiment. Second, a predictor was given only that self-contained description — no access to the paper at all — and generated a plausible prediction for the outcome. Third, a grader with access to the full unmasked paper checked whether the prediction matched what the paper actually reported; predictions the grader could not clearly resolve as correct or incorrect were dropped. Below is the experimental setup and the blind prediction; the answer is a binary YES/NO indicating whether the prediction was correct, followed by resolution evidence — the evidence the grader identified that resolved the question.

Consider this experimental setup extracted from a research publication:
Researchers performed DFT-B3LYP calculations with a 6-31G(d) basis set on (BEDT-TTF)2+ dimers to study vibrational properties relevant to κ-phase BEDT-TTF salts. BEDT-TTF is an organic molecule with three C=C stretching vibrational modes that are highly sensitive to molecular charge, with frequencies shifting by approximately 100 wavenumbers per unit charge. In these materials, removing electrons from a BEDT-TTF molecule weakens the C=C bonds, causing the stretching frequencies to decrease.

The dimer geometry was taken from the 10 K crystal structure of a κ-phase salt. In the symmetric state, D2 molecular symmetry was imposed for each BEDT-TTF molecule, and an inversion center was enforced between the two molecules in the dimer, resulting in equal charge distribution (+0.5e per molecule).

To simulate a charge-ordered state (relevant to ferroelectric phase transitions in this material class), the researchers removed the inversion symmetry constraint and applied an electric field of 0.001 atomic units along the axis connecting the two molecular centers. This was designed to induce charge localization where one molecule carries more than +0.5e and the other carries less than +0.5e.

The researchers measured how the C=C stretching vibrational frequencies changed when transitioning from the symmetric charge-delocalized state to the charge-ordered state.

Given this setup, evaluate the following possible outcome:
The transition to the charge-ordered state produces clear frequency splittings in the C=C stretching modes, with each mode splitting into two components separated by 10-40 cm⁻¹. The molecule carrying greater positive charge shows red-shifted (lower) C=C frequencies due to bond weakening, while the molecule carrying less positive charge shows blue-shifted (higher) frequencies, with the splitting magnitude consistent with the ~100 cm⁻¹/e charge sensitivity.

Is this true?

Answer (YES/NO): YES